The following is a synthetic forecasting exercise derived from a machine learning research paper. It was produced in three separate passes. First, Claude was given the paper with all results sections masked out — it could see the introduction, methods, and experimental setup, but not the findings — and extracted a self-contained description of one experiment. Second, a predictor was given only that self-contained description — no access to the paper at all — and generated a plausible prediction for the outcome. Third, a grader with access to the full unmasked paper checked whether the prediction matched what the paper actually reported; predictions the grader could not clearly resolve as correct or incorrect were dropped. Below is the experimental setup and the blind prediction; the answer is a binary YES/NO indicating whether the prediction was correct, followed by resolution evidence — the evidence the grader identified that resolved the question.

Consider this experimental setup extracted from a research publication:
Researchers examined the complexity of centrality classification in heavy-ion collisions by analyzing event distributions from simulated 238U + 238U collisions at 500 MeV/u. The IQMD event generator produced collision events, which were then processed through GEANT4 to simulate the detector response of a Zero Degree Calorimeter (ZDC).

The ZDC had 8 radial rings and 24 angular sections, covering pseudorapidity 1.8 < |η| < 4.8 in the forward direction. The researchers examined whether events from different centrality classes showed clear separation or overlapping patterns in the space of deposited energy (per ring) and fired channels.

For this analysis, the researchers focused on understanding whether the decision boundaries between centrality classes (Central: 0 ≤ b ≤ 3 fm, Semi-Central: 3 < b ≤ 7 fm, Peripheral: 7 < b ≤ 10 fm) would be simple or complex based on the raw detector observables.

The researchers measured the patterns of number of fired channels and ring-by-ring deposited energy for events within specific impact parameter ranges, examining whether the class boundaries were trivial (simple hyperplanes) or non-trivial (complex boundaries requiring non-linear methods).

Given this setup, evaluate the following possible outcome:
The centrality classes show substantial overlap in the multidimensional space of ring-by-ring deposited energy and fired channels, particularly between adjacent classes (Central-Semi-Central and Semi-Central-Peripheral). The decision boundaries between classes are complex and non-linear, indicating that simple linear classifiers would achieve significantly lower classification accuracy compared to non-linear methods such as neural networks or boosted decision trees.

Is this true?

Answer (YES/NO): YES